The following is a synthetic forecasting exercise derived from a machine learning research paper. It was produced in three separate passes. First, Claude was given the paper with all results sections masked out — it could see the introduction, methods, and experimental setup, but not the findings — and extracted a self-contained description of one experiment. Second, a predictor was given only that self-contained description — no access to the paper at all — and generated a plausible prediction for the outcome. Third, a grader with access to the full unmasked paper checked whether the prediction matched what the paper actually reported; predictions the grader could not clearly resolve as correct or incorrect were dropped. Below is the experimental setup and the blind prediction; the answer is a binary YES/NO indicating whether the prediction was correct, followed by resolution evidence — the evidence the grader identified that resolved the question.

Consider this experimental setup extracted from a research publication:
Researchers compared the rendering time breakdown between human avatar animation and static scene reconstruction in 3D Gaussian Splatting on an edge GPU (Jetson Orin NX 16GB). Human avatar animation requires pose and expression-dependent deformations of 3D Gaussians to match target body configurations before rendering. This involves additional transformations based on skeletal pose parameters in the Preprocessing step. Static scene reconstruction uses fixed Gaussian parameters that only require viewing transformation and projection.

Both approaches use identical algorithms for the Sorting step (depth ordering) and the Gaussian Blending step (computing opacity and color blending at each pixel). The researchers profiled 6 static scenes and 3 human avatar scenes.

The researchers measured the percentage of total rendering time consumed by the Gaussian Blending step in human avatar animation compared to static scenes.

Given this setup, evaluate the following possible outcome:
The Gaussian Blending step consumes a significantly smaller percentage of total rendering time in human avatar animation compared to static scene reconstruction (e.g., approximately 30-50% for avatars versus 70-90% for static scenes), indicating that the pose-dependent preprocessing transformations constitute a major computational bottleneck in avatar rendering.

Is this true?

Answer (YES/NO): NO